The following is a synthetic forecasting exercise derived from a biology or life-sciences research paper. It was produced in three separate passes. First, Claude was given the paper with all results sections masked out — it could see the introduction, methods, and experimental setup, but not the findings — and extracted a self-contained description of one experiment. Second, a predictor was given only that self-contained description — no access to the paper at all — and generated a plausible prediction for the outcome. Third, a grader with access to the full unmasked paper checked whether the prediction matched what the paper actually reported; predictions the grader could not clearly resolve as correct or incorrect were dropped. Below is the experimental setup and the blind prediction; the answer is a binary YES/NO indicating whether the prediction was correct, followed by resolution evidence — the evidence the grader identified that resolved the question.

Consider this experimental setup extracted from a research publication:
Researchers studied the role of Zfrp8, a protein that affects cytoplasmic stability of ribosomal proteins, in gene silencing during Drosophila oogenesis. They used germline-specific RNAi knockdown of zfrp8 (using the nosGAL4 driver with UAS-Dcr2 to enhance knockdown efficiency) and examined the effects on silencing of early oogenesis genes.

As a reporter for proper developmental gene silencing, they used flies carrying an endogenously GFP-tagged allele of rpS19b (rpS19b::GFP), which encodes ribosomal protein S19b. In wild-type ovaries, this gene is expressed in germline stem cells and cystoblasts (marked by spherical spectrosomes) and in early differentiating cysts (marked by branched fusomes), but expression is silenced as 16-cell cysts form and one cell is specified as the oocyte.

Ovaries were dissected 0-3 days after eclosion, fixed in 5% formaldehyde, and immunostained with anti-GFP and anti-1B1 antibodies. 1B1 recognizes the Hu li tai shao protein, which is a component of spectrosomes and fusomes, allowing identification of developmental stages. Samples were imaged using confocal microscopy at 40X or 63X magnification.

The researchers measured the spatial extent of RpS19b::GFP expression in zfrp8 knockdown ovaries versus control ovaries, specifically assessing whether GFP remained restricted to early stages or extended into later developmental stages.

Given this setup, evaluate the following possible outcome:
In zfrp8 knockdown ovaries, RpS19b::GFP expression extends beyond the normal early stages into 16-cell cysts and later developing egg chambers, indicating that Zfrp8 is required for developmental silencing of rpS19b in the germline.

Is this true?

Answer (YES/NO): YES